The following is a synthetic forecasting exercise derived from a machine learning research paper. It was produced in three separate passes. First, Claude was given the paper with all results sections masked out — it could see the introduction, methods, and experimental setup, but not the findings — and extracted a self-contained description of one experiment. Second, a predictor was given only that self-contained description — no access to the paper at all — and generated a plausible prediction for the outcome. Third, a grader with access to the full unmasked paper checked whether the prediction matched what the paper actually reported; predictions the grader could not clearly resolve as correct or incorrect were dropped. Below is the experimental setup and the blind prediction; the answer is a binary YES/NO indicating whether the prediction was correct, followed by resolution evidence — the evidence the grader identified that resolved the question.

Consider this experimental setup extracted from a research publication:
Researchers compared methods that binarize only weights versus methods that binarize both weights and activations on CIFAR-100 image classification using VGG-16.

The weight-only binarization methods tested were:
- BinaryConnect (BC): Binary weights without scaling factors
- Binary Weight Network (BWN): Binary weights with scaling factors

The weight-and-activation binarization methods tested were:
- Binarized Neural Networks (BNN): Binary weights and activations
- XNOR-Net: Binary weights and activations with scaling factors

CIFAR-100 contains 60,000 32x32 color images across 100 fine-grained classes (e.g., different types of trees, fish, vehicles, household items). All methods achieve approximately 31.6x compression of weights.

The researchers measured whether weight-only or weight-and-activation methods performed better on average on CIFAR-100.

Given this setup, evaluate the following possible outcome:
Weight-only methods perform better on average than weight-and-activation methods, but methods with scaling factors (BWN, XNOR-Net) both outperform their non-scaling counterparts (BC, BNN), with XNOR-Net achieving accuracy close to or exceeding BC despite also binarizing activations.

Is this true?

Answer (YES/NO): NO